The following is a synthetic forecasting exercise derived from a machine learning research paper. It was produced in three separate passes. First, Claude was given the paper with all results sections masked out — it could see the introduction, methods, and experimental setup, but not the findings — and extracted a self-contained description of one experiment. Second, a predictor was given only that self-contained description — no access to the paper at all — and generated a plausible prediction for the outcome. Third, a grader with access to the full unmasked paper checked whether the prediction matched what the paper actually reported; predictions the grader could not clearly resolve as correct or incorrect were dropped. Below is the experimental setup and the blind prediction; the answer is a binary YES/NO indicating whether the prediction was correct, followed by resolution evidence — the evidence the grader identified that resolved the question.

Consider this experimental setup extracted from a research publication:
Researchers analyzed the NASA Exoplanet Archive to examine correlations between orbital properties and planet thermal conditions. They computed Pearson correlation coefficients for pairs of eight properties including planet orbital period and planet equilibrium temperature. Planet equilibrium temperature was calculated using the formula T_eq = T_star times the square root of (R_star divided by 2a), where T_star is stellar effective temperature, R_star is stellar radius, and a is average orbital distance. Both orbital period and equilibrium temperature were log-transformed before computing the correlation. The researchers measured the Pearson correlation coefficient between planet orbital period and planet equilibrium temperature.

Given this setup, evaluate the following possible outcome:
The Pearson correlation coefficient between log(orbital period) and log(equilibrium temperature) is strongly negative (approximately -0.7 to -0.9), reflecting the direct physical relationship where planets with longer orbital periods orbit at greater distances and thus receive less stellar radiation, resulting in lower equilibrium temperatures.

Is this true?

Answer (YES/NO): YES